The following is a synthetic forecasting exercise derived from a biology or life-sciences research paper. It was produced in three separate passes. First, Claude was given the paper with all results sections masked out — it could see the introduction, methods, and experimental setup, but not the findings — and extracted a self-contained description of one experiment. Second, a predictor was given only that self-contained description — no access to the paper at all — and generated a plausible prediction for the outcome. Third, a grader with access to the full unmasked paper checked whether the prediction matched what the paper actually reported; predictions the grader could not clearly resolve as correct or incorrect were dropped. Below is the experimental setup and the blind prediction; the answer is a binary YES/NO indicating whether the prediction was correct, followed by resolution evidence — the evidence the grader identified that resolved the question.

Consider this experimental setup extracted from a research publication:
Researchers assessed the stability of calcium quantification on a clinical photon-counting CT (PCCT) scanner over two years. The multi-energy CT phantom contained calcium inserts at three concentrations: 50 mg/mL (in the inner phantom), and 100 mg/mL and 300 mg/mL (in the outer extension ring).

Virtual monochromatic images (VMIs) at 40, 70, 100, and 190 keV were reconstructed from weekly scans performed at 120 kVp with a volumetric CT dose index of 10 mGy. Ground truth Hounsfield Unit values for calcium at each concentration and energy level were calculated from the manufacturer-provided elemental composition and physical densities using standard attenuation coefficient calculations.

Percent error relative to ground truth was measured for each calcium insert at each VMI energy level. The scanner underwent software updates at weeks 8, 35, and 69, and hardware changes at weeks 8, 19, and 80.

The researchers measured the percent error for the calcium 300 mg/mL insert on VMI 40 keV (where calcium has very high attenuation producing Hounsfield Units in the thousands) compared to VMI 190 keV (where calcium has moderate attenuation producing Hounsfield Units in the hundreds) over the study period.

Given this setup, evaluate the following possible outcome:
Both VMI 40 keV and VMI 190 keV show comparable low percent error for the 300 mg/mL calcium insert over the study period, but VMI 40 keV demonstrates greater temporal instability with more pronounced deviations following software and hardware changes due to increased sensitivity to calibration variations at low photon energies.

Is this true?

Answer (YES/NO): NO